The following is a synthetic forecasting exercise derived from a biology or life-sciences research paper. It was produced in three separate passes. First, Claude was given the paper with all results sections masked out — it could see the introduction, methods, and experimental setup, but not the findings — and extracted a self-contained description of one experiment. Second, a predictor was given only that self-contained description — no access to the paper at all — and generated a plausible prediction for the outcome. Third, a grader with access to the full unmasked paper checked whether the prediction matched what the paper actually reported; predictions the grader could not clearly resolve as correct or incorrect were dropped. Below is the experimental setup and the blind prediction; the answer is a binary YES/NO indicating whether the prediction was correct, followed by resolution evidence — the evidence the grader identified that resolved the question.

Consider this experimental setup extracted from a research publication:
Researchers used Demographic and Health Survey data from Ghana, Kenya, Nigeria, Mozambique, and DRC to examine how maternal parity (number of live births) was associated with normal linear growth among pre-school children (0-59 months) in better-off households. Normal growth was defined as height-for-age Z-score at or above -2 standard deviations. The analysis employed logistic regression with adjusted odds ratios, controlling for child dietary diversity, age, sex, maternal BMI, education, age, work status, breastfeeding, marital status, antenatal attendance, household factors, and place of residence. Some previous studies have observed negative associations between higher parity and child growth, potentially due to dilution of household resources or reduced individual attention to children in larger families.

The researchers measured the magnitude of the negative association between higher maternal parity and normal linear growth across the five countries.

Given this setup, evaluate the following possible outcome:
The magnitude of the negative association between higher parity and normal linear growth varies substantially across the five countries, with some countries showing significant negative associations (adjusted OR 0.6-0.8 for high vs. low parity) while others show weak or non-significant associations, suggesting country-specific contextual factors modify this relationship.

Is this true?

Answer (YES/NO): NO